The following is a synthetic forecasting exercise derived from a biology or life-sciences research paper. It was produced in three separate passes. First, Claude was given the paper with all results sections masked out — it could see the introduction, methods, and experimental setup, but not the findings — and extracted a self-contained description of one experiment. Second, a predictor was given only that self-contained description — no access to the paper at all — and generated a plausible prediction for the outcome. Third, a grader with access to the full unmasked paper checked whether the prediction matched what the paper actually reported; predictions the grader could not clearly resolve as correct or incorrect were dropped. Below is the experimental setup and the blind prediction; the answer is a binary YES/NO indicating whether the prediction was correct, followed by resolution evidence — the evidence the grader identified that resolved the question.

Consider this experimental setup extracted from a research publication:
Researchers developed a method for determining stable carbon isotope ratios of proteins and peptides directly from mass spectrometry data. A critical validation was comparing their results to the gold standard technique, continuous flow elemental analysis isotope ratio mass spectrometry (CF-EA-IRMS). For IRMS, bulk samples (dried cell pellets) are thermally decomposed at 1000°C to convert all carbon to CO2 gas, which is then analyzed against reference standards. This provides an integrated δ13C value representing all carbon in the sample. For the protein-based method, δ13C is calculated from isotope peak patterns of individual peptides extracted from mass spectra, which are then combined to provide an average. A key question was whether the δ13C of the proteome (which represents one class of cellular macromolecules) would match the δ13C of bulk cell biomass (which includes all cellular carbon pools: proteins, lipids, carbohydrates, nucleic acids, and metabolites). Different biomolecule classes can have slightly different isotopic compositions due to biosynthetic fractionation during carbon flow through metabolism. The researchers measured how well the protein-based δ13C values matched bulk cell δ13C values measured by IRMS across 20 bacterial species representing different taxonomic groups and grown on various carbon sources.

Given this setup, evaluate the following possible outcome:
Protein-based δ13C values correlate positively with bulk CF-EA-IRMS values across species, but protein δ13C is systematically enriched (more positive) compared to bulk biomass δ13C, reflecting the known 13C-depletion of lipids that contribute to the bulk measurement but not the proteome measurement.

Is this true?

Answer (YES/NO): NO